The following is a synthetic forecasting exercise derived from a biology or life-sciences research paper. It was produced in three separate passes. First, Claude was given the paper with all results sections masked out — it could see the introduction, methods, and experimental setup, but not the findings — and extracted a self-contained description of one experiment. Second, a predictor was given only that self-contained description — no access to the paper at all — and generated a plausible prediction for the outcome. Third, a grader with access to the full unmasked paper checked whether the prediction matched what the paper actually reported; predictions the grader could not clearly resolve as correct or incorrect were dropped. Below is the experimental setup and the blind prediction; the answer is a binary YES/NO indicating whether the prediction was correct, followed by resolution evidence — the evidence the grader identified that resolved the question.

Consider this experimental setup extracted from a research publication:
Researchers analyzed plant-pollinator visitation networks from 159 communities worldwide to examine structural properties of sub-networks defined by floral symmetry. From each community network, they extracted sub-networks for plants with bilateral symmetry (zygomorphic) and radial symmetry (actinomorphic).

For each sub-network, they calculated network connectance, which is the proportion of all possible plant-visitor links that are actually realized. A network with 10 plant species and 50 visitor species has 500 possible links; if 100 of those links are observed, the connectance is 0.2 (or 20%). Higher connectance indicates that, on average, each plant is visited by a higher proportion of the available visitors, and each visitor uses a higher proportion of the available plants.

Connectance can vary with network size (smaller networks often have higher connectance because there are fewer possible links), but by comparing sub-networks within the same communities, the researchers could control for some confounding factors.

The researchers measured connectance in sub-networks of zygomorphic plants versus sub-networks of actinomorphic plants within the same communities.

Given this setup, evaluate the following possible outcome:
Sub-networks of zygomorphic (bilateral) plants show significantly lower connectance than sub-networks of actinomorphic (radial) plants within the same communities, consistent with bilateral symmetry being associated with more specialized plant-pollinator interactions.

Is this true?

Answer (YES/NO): NO